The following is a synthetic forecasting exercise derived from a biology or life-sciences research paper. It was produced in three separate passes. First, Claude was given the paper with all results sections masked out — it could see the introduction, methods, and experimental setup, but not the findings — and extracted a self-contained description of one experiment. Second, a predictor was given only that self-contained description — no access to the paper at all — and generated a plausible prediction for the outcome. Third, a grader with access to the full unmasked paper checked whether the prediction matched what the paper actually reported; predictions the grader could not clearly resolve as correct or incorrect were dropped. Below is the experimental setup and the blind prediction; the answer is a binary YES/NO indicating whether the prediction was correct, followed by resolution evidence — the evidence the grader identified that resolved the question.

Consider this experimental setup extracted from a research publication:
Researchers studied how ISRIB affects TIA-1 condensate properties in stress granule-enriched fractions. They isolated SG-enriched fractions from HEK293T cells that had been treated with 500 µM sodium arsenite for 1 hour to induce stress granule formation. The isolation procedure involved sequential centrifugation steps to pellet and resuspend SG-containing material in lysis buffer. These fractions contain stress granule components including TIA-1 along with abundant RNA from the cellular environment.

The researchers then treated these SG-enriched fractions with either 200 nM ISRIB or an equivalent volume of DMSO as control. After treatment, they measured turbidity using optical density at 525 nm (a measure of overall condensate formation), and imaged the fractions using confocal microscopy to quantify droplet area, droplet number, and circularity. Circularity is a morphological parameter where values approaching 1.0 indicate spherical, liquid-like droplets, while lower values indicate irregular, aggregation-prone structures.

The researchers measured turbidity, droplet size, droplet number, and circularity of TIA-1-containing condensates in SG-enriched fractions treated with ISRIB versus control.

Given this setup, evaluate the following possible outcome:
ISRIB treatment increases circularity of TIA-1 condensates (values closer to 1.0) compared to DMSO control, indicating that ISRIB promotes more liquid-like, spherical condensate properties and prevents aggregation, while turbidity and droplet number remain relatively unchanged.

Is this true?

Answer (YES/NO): NO